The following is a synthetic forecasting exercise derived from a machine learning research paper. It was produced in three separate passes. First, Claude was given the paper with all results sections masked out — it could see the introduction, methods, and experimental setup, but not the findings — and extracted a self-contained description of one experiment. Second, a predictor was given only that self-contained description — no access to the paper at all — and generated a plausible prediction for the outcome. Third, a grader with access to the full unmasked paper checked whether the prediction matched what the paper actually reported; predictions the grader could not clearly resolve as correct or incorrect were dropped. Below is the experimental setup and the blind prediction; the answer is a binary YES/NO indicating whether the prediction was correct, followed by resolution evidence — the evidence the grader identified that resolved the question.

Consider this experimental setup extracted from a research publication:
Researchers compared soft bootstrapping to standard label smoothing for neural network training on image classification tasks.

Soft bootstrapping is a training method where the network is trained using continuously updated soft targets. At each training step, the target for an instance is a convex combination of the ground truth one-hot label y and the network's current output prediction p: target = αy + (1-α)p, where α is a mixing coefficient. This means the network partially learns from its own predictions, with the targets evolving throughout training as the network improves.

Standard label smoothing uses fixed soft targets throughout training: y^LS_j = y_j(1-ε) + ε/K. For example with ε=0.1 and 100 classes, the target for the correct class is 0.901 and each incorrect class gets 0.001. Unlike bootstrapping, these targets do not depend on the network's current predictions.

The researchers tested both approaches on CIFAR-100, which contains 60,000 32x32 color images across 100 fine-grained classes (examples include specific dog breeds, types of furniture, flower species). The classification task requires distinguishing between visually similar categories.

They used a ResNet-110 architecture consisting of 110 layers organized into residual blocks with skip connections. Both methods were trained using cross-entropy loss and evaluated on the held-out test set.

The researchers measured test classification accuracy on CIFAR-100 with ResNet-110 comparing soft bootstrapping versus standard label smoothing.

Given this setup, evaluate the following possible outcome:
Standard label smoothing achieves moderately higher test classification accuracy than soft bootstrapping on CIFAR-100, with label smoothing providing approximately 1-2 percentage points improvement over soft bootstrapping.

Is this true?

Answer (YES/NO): NO